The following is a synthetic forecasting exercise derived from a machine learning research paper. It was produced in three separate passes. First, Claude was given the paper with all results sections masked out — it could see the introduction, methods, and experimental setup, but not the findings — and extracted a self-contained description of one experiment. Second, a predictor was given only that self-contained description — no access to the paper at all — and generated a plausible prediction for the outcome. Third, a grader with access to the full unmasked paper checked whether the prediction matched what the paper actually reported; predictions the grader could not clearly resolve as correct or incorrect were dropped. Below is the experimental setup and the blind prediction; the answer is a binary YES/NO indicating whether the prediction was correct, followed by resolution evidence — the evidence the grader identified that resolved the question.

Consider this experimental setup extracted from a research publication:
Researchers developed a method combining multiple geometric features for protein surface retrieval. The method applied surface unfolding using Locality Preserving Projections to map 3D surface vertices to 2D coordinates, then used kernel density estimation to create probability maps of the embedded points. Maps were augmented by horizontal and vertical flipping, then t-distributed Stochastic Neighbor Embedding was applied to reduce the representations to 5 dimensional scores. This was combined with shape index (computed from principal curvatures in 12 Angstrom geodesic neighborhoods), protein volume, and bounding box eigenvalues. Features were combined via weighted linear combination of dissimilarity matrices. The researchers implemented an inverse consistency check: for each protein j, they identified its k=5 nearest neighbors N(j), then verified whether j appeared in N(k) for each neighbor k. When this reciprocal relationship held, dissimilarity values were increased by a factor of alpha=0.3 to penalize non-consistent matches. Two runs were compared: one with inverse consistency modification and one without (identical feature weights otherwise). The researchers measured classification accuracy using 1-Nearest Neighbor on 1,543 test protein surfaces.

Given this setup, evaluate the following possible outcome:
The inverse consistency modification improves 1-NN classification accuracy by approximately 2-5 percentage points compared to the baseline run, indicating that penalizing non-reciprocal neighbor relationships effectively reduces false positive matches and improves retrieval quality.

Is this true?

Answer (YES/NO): NO